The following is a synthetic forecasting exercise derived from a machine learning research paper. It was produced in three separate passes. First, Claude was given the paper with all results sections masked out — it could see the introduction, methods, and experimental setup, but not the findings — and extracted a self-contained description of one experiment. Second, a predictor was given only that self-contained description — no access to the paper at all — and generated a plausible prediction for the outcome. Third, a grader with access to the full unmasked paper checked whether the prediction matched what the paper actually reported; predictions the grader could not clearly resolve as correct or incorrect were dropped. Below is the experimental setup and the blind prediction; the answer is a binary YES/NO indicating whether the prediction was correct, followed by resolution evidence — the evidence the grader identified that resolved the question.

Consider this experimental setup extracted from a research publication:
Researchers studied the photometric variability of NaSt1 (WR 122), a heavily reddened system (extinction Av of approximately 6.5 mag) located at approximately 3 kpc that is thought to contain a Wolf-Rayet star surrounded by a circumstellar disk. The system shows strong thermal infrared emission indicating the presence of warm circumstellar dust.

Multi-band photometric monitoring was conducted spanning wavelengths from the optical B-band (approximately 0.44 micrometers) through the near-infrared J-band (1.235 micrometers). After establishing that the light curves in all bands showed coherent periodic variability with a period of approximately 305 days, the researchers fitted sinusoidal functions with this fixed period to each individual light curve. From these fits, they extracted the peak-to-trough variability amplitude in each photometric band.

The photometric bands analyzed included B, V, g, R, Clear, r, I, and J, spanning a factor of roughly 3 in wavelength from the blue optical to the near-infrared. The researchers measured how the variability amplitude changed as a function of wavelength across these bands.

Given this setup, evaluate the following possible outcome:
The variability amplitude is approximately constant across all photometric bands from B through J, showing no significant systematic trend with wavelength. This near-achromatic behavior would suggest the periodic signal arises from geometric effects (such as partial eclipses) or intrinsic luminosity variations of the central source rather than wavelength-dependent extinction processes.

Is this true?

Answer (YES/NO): NO